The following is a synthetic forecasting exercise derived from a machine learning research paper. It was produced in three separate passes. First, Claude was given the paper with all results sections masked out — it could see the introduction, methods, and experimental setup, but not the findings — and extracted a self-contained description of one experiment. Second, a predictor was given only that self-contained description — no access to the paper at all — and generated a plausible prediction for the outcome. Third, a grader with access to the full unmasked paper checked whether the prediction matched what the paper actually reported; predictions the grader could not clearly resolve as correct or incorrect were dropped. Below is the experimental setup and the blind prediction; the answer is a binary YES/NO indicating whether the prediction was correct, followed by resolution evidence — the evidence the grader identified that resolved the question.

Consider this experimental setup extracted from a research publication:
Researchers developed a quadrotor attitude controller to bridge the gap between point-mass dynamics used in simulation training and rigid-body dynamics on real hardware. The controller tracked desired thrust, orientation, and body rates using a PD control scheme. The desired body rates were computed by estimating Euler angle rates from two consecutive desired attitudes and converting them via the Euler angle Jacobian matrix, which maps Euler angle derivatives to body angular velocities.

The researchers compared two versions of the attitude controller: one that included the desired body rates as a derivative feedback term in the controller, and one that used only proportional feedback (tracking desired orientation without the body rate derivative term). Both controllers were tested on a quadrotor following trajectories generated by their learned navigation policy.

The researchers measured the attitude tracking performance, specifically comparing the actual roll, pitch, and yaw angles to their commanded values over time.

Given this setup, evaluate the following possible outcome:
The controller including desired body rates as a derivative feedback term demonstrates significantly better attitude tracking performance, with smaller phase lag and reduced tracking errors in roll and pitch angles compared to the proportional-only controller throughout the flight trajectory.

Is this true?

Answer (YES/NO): YES